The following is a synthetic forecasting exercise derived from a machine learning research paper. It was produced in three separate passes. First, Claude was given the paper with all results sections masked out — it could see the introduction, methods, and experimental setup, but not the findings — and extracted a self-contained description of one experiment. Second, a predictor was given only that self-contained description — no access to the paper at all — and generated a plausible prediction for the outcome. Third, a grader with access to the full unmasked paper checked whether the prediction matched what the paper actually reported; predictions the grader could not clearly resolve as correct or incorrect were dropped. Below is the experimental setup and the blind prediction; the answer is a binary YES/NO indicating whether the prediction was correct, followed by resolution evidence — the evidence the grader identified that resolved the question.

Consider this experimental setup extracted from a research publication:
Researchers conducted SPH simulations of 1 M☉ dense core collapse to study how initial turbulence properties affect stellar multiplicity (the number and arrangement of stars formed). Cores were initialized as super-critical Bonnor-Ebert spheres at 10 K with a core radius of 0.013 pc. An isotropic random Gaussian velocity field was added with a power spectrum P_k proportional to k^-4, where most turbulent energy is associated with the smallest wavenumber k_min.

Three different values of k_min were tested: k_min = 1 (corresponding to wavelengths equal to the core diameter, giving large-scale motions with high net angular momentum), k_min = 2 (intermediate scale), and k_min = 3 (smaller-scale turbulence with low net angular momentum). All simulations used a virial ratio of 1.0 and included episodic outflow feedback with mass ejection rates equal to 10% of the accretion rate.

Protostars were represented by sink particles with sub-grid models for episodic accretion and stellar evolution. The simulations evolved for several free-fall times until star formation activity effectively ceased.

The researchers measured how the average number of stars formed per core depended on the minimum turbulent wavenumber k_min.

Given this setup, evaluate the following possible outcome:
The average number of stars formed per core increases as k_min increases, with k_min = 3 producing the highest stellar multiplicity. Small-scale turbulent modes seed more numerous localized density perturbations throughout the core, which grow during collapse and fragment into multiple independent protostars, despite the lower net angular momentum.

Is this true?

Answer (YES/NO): NO